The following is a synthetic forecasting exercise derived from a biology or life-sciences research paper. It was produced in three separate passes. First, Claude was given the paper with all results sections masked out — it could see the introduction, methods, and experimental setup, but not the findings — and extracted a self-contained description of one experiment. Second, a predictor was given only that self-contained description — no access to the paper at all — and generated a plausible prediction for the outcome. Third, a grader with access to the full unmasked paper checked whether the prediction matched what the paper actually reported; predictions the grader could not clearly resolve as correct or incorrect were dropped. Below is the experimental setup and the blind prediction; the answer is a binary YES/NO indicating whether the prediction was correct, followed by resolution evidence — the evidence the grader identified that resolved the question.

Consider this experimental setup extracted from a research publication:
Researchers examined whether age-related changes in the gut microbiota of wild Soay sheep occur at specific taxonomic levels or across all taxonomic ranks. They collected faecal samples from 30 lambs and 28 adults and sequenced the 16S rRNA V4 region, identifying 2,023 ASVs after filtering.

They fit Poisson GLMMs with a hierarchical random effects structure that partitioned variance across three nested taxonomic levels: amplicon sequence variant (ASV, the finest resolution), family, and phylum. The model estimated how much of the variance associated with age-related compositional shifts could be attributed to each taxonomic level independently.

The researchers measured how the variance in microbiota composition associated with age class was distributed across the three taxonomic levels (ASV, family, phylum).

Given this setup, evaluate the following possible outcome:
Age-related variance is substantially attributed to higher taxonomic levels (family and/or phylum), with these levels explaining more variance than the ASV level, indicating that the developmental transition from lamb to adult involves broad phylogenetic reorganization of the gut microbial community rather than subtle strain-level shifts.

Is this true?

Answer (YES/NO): NO